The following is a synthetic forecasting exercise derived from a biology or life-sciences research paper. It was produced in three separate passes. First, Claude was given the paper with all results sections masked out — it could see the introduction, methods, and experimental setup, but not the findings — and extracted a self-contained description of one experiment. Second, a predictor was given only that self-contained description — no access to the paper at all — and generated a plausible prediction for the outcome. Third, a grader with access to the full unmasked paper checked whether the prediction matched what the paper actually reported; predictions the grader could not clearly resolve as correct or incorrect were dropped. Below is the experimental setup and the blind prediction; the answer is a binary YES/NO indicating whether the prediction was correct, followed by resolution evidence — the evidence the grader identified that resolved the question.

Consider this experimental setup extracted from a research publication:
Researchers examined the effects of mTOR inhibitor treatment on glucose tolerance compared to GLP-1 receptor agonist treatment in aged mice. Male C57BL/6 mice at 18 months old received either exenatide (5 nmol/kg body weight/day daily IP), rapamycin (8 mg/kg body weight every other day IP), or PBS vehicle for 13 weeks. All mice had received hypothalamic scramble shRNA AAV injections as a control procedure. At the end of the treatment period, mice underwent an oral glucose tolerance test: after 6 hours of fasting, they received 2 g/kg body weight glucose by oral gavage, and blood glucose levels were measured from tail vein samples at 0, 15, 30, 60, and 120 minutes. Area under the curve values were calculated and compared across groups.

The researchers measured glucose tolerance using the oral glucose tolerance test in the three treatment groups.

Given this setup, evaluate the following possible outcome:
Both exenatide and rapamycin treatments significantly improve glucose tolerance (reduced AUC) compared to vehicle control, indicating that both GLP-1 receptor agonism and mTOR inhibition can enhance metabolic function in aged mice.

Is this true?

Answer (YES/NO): NO